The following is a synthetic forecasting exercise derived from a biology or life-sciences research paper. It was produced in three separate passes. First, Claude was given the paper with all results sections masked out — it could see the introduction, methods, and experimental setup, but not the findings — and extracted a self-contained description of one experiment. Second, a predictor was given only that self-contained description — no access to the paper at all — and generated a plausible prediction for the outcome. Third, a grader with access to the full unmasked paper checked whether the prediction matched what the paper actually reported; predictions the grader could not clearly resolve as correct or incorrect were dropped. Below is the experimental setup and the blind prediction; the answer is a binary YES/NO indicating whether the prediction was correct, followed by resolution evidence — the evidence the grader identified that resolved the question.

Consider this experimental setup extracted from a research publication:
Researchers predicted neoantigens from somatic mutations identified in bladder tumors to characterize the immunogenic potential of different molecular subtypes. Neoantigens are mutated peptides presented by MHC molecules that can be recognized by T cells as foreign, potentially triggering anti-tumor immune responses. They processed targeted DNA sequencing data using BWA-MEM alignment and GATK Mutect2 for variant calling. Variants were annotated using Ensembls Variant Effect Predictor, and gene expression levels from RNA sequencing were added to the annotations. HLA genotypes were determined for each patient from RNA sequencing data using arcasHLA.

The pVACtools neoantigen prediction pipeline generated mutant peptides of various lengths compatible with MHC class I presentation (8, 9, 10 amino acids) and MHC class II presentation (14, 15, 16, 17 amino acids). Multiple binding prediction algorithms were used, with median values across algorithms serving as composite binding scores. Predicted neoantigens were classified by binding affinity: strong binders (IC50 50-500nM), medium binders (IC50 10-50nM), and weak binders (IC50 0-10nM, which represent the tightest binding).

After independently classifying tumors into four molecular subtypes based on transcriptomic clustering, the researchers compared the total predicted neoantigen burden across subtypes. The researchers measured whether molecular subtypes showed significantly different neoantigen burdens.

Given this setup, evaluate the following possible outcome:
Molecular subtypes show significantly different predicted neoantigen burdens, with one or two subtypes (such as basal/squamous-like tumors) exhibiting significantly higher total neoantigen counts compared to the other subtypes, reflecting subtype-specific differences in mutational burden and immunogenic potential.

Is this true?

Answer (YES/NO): NO